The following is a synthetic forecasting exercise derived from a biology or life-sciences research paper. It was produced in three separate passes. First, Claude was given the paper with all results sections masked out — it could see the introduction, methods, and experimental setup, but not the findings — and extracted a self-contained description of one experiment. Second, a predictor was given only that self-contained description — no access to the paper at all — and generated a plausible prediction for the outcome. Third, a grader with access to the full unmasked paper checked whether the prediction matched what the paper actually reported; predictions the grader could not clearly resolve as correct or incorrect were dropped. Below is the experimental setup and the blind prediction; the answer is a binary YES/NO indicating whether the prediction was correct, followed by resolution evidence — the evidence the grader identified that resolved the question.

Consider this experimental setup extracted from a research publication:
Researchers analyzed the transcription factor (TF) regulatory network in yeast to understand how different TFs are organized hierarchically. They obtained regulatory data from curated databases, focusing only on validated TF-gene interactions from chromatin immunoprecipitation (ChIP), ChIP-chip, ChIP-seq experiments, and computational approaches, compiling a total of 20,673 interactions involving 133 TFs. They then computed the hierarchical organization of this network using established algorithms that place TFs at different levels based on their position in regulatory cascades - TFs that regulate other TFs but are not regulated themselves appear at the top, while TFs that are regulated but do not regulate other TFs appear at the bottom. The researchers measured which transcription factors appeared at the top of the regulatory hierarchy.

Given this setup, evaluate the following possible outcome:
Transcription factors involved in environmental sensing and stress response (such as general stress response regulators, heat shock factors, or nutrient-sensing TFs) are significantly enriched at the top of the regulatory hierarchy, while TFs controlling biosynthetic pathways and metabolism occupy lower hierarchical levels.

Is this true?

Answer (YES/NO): NO